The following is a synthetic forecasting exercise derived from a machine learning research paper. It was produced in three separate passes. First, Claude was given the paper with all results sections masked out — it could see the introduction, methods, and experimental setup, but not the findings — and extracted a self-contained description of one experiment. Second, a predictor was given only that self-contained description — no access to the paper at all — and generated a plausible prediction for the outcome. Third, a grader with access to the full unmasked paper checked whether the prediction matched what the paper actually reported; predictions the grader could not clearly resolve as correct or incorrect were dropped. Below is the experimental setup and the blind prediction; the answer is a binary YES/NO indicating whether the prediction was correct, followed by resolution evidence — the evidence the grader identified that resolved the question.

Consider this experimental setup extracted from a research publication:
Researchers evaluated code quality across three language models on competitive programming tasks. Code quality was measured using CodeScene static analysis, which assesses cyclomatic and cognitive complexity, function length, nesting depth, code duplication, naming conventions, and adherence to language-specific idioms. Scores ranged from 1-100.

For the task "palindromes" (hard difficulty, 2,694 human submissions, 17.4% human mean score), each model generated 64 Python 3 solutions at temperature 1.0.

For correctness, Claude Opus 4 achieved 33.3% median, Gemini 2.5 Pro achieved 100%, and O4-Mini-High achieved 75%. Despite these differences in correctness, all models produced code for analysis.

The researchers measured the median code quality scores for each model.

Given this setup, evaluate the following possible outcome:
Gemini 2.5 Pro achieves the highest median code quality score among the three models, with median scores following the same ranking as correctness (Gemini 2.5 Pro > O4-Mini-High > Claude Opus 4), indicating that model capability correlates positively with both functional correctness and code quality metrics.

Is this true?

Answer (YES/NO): NO